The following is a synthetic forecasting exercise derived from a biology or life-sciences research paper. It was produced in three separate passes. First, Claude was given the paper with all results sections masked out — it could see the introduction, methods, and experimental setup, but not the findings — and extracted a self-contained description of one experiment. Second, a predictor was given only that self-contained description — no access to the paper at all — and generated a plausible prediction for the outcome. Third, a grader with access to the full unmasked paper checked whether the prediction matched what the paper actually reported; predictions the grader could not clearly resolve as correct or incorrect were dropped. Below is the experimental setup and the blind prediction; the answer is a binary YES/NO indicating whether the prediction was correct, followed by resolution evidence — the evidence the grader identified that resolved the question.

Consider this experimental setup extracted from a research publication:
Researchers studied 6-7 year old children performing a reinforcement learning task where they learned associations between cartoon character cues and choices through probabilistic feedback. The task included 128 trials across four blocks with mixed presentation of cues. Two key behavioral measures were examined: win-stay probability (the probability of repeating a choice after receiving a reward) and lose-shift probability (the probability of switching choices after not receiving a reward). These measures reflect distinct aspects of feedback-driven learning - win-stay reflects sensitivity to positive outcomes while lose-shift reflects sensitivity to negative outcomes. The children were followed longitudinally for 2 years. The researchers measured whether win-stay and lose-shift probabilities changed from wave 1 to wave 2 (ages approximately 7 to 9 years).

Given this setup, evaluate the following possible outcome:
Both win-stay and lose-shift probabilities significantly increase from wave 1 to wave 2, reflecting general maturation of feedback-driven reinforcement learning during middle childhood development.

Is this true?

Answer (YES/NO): NO